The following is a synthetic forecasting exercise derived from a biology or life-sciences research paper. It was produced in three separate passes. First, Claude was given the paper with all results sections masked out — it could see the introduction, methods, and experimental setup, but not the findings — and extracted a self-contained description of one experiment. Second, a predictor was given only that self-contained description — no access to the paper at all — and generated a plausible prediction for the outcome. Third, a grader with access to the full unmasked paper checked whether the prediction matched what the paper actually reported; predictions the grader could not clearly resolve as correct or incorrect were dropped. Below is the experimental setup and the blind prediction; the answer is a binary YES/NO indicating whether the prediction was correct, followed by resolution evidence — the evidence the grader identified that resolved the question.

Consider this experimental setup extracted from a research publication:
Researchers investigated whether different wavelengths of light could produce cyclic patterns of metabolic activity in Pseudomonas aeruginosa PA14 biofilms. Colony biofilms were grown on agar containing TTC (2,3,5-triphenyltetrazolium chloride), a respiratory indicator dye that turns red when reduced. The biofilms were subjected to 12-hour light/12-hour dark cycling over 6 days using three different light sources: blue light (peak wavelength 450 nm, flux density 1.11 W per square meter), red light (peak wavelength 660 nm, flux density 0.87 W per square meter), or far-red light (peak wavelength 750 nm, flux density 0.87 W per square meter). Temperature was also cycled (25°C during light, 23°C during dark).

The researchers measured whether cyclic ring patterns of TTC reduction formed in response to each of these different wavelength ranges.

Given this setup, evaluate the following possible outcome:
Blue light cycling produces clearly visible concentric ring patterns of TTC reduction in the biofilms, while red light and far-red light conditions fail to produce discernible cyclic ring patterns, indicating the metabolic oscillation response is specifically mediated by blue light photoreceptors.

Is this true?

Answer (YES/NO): NO